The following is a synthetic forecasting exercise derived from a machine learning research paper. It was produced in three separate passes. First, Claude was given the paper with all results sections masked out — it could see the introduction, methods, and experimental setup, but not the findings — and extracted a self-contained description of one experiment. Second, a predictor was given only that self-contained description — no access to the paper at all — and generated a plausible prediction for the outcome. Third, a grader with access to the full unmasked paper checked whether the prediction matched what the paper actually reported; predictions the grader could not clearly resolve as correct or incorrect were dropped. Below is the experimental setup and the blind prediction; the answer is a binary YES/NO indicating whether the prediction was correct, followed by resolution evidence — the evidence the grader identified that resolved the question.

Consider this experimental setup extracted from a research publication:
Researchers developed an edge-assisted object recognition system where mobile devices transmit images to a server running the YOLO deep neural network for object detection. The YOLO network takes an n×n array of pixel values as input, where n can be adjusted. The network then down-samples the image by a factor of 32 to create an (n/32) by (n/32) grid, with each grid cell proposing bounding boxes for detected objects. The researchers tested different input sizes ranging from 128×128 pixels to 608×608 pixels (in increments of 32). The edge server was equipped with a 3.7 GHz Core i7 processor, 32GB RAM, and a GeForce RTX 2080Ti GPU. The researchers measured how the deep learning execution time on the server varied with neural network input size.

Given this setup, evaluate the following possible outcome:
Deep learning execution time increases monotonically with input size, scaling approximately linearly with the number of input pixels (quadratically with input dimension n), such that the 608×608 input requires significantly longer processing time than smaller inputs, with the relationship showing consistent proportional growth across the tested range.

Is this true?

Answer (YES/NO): YES